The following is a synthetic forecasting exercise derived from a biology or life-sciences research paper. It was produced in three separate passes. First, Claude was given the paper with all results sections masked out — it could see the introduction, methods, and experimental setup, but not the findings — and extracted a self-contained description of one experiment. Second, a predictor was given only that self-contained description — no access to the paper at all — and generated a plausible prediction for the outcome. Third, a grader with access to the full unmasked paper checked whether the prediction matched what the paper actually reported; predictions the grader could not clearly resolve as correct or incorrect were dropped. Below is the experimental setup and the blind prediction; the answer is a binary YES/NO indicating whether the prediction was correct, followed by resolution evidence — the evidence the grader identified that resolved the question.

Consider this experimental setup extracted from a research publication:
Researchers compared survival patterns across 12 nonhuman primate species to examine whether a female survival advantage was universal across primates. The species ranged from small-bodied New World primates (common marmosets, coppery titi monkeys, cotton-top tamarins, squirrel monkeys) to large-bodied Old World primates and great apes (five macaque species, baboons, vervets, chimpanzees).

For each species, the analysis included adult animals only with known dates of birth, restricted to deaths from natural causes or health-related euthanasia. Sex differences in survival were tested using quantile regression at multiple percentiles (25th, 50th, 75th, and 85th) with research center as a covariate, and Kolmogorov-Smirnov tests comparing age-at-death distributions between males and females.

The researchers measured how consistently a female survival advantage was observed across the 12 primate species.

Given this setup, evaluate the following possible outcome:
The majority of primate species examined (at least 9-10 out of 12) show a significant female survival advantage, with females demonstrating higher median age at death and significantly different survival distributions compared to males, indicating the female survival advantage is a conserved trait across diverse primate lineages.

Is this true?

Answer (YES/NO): NO